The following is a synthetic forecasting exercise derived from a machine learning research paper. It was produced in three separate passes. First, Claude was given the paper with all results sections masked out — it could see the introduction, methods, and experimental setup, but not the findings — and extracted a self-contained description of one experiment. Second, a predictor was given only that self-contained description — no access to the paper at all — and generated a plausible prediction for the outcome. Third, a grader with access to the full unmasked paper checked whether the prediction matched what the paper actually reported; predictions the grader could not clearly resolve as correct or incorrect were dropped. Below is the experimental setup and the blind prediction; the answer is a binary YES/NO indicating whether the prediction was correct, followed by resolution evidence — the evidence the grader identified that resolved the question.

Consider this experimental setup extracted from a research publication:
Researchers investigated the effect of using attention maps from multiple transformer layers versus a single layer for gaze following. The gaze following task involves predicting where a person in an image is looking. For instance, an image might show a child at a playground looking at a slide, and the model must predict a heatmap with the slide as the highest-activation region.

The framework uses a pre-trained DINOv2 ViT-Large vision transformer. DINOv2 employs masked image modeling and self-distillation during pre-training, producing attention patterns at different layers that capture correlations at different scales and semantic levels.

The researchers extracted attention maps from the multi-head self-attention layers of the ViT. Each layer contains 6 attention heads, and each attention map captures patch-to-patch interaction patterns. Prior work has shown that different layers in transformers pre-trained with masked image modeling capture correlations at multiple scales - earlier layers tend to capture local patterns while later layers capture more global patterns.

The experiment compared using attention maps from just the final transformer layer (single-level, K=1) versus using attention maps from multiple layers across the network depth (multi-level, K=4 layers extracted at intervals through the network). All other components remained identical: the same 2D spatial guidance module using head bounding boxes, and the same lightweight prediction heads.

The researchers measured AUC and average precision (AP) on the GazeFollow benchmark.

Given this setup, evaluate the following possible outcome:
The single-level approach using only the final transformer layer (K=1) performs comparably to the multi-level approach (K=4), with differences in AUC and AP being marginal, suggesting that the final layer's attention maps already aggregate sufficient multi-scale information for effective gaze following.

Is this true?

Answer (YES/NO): NO